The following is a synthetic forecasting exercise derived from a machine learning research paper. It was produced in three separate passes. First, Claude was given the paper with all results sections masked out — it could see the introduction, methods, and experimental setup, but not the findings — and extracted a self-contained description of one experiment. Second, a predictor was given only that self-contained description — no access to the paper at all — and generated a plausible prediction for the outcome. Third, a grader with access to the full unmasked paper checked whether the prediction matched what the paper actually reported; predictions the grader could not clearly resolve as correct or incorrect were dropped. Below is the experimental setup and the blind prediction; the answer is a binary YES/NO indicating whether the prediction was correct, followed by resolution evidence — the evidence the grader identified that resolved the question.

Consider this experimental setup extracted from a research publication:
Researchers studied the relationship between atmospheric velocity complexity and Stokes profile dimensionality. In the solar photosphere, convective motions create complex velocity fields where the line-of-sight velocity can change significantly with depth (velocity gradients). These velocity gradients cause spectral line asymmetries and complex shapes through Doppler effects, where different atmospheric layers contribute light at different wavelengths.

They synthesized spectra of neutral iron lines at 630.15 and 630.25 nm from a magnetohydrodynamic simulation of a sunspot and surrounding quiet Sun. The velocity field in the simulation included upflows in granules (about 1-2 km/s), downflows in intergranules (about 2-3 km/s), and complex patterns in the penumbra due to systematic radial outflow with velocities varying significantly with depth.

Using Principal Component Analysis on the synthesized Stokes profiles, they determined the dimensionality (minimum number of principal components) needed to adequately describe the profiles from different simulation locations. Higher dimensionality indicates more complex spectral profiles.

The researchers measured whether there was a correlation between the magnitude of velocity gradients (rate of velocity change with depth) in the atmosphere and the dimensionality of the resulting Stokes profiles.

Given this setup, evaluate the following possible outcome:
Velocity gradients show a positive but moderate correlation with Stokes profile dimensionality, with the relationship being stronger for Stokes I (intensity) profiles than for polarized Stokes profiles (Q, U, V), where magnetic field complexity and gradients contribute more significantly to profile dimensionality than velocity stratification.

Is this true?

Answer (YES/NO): NO